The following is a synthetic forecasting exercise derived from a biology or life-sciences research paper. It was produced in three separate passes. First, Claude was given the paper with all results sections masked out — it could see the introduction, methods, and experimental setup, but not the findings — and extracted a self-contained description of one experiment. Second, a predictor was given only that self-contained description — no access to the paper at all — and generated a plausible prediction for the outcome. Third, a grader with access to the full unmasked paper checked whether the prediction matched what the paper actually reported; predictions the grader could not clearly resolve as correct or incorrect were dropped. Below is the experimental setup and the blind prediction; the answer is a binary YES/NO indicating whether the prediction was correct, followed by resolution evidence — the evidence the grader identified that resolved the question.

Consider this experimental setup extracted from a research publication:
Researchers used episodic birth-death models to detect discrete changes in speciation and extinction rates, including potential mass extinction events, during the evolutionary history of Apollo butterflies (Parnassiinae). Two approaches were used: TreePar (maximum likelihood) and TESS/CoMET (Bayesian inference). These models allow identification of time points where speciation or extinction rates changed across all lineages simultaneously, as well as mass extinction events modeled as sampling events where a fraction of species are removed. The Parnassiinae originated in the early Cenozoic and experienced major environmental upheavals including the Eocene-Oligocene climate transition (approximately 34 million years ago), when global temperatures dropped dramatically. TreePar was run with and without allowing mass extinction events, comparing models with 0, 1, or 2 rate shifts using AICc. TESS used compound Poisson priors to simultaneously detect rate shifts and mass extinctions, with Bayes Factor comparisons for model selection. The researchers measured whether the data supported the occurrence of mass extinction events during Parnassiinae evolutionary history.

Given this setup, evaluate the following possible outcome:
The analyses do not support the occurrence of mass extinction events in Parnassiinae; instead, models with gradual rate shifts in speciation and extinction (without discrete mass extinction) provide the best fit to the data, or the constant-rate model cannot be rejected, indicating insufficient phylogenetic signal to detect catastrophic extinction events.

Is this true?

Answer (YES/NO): NO